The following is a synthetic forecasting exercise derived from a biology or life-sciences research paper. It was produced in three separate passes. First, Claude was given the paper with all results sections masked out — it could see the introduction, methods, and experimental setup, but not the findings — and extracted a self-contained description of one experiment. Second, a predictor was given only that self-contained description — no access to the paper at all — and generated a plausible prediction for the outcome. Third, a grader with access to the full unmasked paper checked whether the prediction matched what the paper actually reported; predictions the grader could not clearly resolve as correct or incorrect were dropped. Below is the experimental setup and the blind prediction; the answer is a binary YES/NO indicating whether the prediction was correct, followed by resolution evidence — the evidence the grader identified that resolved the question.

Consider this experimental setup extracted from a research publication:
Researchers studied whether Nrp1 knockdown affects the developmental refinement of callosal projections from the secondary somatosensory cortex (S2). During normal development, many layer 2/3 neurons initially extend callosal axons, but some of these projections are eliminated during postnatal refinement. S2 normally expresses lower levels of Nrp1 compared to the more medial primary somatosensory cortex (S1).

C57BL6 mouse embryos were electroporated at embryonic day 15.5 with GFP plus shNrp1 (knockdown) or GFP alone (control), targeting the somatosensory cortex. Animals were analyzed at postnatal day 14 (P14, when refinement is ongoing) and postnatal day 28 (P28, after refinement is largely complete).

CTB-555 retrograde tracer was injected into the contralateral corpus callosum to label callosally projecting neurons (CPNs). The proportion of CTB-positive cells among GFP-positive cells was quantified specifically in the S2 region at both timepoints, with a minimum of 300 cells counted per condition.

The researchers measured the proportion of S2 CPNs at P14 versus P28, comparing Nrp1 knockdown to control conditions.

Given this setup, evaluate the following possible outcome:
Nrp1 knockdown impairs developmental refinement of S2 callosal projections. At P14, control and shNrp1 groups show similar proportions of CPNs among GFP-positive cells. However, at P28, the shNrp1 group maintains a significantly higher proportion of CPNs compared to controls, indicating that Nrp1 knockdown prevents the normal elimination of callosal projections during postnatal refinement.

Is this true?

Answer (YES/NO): NO